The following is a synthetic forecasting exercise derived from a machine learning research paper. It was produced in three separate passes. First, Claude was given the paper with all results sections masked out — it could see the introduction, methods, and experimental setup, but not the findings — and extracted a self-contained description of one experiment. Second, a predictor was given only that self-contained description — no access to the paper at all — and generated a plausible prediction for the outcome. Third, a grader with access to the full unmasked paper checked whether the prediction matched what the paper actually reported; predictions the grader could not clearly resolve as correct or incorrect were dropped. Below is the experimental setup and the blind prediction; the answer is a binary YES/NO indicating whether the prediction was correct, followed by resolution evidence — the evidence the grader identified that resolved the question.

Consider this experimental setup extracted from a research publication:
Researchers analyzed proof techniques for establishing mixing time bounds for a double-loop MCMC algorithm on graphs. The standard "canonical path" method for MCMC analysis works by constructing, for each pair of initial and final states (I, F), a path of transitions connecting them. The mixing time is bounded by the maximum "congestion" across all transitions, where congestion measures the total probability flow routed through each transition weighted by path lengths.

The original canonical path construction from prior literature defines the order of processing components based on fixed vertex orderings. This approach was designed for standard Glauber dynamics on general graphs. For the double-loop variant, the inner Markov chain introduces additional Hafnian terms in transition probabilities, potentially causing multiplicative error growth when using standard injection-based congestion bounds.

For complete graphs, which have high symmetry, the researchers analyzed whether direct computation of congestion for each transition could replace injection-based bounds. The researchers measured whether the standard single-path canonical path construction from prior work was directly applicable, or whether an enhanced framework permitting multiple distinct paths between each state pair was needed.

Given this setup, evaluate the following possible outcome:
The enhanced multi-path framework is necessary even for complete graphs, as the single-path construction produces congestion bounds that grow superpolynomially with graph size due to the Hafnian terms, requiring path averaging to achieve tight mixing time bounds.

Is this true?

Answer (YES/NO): NO